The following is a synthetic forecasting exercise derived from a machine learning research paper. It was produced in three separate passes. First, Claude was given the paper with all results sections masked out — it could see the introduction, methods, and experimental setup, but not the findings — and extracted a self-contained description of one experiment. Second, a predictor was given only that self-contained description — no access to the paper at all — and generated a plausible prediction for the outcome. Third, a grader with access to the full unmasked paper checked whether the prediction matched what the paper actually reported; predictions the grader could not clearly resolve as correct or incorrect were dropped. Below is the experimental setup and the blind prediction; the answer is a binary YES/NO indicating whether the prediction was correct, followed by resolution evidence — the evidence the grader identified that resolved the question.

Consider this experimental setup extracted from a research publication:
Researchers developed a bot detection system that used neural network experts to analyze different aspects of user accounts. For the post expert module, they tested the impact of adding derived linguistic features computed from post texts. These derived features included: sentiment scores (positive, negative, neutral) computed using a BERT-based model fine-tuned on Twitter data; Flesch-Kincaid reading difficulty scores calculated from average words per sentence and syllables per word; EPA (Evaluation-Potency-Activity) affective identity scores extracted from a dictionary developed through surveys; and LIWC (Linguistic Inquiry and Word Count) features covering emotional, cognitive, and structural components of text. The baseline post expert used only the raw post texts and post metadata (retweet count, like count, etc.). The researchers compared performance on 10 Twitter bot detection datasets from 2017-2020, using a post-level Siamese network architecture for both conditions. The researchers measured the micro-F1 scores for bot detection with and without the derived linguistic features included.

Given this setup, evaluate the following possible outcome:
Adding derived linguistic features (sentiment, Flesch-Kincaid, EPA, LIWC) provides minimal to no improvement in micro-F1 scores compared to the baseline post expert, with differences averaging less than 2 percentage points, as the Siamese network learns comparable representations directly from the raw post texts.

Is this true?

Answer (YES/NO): NO